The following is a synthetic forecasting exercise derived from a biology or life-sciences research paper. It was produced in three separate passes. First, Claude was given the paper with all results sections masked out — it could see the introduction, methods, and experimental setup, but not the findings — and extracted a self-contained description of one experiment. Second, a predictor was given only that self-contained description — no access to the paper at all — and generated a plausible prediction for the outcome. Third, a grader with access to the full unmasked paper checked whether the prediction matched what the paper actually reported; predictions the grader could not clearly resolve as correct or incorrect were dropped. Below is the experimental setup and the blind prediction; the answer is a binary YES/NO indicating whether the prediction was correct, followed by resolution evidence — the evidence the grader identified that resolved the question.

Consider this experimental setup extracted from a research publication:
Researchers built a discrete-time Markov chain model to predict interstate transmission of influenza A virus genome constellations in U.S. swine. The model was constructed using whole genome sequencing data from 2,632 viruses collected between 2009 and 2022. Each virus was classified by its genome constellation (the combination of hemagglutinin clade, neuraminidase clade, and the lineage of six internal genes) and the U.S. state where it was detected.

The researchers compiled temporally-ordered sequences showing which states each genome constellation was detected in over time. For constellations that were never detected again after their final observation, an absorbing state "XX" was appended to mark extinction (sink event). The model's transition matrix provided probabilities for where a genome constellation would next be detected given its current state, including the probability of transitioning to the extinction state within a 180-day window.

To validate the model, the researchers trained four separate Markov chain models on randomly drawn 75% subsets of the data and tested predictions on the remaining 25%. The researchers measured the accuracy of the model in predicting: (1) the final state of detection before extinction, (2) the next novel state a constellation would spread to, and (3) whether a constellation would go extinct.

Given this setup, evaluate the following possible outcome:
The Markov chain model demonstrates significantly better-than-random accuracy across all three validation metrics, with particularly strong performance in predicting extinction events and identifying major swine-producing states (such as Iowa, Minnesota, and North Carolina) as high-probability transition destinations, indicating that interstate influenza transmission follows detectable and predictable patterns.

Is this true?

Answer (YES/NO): NO